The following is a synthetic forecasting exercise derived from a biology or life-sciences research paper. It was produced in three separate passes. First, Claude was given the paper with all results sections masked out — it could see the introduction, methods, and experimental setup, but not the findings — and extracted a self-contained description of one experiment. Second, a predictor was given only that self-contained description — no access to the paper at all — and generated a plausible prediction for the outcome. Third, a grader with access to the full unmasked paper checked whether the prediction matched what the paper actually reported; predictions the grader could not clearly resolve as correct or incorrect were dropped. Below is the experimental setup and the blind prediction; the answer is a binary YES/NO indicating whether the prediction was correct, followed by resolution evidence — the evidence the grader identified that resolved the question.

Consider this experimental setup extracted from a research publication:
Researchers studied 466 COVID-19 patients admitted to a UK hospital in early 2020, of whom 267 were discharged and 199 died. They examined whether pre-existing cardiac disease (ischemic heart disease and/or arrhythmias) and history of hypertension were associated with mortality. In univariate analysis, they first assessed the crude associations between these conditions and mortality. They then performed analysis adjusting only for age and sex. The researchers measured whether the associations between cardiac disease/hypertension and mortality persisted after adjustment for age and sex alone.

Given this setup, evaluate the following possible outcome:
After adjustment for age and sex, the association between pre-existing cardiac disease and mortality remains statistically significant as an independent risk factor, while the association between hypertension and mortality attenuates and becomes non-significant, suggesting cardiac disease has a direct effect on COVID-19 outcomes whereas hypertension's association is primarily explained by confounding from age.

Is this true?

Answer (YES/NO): NO